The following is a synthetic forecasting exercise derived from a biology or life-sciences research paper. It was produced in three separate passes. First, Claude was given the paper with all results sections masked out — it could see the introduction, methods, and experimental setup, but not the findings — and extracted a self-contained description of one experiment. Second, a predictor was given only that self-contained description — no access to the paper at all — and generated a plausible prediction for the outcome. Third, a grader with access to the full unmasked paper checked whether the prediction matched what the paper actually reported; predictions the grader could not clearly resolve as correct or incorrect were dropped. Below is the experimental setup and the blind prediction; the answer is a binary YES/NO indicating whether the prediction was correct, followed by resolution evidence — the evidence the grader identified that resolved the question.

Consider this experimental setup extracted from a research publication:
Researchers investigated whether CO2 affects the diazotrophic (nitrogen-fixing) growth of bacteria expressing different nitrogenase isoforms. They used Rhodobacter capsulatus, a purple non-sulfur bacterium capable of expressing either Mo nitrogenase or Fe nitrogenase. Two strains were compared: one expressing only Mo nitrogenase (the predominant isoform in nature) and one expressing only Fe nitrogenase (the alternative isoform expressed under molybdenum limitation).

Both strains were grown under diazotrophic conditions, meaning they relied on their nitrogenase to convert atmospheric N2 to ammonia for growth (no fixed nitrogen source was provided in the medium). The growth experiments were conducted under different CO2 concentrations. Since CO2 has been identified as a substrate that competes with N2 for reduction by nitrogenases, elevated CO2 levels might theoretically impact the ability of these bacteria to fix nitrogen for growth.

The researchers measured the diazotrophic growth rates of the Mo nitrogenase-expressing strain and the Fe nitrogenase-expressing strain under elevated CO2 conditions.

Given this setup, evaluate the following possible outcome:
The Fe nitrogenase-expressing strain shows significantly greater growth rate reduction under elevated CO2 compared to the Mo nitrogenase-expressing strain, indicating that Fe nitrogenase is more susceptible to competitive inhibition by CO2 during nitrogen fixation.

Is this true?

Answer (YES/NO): YES